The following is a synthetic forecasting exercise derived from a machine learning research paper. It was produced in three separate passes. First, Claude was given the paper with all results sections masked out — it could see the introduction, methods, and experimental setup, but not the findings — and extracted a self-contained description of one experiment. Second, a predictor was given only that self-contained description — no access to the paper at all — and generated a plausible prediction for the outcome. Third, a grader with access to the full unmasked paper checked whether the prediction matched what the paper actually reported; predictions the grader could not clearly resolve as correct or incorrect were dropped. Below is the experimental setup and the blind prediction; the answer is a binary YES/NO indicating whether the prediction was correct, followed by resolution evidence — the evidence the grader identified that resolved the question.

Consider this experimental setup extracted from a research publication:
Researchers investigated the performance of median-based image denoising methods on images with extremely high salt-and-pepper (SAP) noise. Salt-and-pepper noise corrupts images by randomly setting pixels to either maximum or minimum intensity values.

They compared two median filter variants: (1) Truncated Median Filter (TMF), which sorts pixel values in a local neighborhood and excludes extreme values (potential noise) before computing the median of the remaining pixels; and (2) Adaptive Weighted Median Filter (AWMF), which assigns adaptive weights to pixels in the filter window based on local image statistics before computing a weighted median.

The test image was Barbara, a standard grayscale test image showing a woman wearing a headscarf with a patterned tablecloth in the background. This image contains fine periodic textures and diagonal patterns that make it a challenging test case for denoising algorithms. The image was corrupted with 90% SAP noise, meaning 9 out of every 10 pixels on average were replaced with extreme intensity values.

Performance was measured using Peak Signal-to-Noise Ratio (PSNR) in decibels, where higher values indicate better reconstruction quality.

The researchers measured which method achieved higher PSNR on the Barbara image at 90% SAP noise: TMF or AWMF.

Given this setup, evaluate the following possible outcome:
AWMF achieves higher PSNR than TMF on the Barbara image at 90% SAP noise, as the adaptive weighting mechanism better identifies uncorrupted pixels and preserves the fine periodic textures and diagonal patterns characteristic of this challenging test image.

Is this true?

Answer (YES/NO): YES